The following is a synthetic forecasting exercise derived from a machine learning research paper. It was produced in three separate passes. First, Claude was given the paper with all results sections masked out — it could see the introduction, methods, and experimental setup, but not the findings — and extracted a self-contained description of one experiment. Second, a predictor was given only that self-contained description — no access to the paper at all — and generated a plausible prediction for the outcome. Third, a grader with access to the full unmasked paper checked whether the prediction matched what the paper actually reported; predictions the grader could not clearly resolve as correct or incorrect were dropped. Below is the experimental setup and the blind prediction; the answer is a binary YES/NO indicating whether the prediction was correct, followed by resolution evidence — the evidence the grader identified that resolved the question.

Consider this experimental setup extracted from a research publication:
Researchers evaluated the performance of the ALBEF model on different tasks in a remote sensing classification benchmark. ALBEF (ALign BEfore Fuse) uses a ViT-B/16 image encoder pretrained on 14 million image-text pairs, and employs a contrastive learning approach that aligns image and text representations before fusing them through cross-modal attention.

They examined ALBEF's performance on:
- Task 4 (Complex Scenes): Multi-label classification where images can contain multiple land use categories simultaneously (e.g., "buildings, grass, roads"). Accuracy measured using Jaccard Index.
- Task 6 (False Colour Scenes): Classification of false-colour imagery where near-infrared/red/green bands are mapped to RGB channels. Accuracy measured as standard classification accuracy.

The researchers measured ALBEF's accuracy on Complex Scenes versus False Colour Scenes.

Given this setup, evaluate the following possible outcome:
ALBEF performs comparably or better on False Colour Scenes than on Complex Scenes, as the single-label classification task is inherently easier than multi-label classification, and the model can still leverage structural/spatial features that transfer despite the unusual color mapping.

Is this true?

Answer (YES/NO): YES